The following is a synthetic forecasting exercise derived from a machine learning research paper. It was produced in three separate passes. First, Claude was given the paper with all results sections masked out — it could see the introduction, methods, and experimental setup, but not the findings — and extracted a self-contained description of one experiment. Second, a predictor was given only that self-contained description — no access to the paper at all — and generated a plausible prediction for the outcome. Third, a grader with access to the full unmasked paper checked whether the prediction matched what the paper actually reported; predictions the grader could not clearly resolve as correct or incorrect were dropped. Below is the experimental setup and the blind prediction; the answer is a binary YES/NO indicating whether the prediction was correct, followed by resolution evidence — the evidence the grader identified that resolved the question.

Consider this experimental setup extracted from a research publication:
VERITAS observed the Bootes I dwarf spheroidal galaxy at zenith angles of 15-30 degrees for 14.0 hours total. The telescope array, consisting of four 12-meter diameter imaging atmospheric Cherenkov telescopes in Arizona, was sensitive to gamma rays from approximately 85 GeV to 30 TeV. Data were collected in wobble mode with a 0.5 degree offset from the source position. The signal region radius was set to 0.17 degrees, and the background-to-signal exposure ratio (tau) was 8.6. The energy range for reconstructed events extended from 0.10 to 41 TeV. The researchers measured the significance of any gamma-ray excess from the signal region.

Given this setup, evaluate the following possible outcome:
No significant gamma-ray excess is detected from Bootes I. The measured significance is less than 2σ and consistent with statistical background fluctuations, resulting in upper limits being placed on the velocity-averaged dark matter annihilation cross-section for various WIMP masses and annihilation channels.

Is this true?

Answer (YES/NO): YES